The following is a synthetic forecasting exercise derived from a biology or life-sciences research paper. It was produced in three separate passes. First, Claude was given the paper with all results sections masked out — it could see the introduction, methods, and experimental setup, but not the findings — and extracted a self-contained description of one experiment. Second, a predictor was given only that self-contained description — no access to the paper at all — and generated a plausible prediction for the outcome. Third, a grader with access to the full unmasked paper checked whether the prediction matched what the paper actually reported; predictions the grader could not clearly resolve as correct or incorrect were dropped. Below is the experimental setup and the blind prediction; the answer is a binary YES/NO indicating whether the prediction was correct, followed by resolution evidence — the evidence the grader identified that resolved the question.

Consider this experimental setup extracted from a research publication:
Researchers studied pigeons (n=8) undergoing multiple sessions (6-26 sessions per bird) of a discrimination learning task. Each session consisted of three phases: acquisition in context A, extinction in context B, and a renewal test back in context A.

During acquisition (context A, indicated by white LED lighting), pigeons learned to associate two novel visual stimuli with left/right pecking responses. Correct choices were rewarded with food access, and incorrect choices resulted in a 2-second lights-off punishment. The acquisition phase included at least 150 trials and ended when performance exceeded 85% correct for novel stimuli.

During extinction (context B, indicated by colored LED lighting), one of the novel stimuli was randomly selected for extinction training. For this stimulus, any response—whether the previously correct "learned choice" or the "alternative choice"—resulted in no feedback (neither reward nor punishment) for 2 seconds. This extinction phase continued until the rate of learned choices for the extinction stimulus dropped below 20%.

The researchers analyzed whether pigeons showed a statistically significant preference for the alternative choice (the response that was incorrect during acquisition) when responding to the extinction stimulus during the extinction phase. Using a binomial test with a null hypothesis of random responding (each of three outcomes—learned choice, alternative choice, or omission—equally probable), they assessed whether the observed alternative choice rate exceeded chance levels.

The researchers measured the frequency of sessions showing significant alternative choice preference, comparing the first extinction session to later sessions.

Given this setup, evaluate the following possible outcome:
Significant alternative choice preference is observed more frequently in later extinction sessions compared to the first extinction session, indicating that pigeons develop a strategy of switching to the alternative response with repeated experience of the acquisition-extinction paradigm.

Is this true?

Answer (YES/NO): NO